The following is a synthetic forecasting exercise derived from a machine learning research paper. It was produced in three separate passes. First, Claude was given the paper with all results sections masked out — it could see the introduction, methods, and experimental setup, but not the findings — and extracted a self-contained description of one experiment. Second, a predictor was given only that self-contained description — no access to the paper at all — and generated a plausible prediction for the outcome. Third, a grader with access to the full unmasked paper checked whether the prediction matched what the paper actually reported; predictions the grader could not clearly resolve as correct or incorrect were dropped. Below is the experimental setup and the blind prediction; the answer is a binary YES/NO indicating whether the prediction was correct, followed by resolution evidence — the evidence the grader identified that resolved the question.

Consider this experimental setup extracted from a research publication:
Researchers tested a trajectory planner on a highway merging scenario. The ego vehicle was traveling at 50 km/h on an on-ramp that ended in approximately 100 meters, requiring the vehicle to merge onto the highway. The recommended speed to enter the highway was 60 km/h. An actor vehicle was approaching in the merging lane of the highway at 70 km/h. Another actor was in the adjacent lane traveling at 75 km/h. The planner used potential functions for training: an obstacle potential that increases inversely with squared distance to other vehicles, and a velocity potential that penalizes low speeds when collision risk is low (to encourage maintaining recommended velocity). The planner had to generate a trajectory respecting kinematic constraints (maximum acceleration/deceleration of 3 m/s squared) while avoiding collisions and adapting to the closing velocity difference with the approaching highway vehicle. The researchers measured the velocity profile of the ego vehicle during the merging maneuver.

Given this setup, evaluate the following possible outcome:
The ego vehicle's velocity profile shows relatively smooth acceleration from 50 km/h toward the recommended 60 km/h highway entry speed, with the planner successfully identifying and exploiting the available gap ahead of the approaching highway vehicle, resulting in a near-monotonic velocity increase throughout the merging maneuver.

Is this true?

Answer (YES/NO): NO